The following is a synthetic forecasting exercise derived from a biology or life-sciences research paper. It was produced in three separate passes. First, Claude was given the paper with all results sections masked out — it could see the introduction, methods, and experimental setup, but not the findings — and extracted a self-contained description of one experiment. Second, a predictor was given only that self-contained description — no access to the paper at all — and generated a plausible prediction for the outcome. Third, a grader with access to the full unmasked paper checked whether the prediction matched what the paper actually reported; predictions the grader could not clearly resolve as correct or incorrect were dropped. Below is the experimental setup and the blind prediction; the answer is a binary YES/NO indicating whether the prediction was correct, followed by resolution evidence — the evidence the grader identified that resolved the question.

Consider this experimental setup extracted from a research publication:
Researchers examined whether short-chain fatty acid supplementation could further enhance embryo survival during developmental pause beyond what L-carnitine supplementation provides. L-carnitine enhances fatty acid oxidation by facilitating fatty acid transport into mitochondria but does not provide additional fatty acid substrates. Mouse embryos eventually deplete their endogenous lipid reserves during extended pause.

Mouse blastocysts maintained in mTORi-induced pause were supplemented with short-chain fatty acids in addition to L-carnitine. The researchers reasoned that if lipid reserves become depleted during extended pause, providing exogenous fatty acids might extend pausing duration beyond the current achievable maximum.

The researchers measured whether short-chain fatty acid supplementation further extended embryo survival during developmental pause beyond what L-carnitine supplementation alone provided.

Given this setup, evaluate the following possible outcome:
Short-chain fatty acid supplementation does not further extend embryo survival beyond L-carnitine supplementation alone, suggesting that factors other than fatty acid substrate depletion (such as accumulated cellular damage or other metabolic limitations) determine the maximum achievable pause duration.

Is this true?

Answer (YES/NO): NO